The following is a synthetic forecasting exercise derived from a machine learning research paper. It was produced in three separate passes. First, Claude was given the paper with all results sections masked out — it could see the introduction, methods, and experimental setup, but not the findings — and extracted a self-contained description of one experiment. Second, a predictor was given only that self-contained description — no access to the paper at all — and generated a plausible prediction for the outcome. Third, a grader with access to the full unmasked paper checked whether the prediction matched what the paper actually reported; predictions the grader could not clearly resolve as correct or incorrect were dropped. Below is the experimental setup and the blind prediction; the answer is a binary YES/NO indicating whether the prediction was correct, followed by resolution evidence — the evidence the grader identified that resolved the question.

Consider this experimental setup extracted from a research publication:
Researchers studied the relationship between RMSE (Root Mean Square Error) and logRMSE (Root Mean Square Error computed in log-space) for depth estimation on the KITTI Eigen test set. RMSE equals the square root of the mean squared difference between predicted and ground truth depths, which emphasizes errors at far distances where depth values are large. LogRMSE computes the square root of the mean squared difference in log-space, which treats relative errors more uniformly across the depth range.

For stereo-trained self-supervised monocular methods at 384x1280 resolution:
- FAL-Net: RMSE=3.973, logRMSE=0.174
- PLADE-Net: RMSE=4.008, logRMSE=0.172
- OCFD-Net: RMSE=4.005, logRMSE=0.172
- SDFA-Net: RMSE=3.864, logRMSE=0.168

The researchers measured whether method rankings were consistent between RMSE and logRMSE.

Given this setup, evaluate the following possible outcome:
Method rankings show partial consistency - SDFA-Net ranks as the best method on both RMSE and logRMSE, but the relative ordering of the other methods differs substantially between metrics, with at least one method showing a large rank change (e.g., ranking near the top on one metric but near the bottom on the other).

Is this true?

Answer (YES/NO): YES